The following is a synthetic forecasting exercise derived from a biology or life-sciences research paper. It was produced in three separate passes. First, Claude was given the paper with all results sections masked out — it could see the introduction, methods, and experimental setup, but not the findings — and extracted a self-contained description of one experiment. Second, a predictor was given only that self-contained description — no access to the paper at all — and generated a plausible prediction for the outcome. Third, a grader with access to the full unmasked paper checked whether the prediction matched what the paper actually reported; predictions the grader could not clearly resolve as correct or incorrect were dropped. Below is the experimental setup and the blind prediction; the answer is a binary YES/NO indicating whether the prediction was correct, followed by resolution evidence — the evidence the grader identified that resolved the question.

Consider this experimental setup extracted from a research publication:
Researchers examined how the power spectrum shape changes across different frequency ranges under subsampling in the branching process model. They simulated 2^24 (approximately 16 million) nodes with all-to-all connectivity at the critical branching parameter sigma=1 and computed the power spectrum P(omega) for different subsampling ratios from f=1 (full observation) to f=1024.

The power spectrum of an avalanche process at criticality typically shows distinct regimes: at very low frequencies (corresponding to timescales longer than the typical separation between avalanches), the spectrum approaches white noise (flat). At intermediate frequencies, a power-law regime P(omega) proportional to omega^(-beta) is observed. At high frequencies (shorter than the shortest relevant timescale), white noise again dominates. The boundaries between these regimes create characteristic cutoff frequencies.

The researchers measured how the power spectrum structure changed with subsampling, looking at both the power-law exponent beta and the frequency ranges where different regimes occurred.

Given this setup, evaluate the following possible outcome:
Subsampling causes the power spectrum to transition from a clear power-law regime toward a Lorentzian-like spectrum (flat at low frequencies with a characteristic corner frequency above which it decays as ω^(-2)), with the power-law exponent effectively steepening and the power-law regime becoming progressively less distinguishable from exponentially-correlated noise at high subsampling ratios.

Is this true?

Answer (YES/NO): NO